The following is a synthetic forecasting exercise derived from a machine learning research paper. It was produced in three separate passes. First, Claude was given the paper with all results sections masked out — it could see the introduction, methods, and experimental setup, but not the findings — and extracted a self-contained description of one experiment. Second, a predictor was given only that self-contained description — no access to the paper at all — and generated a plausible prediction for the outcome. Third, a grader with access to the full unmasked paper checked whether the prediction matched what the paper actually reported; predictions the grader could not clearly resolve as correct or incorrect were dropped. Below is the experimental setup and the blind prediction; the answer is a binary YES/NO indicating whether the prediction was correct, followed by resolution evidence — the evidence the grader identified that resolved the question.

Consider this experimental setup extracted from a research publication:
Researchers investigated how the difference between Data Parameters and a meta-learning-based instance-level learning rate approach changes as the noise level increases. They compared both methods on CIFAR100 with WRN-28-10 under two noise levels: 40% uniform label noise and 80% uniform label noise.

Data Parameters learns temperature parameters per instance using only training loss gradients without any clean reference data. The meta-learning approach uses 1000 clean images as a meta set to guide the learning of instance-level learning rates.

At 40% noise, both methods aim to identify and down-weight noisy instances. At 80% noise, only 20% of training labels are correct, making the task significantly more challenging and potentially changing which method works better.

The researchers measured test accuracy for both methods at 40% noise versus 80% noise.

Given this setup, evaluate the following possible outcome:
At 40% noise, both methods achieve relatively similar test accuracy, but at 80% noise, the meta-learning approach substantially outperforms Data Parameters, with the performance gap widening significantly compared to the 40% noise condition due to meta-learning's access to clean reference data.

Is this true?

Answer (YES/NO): YES